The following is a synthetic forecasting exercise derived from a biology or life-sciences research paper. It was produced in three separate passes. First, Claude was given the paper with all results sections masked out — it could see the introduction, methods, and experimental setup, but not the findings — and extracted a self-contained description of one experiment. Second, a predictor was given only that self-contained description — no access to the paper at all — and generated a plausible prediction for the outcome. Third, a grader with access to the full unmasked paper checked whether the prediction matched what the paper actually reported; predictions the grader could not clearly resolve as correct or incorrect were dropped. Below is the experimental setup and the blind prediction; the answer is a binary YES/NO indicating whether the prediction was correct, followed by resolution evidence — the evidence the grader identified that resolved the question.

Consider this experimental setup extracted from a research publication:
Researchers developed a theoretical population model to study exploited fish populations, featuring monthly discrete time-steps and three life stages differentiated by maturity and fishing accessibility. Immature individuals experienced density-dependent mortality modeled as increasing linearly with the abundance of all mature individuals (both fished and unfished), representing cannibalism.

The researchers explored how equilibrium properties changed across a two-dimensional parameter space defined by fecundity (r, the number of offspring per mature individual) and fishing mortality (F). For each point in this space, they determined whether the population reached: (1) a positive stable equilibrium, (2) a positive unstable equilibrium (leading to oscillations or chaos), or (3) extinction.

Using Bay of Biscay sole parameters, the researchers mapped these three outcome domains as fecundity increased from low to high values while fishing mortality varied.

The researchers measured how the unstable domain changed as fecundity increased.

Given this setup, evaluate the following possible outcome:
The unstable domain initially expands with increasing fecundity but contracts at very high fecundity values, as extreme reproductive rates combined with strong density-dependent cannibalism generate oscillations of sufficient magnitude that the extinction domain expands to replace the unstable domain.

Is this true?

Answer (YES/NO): NO